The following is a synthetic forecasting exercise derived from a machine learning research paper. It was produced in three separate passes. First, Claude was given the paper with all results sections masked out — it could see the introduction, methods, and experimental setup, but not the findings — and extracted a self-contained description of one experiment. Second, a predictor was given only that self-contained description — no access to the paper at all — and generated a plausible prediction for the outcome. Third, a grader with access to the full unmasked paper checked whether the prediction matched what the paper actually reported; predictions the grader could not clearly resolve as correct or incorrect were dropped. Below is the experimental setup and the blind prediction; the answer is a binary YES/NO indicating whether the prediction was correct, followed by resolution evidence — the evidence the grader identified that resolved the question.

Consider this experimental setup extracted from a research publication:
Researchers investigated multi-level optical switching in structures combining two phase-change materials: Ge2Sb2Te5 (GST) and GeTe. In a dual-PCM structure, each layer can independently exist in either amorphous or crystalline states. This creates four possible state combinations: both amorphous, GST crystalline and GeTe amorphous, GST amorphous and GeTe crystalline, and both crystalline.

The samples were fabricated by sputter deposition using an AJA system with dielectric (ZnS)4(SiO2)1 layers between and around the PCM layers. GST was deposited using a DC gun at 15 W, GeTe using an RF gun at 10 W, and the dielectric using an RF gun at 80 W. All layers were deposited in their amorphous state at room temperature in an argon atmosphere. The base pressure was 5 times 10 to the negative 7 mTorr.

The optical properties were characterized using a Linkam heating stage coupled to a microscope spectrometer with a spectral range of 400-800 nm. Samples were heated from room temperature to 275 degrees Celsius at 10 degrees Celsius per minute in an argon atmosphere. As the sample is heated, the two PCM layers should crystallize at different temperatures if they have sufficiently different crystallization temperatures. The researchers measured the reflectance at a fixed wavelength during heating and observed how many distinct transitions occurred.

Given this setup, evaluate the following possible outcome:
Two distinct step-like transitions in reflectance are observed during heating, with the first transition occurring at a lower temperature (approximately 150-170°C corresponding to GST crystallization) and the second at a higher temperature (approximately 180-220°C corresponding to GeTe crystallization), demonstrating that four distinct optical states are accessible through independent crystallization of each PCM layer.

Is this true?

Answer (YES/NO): NO